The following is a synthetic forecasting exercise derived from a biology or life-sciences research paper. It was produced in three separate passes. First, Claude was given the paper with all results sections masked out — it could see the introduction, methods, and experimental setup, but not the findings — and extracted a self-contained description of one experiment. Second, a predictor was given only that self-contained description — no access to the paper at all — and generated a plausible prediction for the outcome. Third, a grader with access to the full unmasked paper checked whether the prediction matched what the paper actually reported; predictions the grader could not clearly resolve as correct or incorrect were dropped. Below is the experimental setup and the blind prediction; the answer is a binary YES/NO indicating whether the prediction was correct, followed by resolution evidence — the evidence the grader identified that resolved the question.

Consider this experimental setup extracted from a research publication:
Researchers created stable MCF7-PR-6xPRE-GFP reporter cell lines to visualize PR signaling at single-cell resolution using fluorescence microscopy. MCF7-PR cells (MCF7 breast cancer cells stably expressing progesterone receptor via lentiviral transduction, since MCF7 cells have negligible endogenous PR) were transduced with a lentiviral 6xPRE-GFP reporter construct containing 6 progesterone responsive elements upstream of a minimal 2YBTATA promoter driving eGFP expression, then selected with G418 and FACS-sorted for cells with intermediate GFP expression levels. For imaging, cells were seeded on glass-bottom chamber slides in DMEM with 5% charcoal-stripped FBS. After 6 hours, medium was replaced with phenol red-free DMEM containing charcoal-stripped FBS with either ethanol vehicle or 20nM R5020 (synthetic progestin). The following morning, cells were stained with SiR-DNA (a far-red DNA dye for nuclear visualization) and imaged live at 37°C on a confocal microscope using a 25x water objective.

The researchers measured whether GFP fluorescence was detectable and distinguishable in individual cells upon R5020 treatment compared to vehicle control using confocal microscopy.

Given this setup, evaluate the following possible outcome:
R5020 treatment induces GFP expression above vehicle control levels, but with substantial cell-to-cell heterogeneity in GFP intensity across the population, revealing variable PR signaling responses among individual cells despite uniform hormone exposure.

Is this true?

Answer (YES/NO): YES